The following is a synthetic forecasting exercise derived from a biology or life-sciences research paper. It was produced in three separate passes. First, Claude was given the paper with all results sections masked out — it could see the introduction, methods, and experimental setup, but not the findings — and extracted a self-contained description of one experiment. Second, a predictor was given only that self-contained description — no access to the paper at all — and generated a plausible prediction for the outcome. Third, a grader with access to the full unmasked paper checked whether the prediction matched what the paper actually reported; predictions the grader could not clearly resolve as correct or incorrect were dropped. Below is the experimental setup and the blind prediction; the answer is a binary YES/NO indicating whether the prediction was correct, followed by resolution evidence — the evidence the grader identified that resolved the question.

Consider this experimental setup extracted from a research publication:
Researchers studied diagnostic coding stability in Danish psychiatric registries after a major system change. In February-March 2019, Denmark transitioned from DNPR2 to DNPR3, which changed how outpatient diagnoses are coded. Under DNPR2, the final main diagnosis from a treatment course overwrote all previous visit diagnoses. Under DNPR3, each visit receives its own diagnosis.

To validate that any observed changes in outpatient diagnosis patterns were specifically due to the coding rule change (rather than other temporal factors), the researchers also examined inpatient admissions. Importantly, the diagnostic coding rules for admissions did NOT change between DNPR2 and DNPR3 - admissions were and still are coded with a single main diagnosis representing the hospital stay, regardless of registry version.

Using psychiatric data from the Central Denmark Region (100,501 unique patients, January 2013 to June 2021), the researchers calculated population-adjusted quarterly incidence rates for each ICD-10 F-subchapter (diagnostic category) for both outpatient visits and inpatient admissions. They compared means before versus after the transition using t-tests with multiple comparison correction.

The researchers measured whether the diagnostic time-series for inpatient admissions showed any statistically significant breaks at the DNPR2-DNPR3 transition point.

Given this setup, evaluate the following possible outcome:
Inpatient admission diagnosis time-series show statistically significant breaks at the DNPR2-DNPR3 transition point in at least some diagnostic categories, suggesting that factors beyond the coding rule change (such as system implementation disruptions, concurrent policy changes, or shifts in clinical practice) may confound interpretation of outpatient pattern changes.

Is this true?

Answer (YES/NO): NO